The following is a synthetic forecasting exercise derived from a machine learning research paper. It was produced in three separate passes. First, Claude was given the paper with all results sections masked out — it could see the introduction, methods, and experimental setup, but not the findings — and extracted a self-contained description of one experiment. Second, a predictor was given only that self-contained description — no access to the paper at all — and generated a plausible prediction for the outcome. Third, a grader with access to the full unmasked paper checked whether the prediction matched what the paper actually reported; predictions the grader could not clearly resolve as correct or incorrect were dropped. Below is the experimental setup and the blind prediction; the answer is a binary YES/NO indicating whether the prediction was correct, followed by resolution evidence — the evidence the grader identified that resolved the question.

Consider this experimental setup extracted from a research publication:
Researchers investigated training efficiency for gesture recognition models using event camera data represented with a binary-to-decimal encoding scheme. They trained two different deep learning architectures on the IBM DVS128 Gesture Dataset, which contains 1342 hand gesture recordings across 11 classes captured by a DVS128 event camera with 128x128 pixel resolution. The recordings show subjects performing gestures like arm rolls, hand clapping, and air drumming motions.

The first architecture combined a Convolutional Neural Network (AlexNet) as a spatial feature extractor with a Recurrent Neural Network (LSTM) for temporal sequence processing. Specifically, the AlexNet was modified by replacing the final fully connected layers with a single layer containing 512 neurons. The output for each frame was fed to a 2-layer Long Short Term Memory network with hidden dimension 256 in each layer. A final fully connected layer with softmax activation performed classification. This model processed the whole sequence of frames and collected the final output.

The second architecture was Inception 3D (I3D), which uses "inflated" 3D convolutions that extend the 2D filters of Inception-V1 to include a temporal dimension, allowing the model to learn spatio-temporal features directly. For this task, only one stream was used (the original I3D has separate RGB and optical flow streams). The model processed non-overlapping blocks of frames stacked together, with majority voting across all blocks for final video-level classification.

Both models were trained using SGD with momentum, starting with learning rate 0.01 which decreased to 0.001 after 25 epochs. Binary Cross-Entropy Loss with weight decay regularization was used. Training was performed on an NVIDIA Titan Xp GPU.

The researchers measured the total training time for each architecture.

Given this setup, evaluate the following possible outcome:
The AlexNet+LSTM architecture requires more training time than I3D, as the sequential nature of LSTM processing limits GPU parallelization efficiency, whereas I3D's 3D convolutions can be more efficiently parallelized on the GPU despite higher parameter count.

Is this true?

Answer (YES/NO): YES